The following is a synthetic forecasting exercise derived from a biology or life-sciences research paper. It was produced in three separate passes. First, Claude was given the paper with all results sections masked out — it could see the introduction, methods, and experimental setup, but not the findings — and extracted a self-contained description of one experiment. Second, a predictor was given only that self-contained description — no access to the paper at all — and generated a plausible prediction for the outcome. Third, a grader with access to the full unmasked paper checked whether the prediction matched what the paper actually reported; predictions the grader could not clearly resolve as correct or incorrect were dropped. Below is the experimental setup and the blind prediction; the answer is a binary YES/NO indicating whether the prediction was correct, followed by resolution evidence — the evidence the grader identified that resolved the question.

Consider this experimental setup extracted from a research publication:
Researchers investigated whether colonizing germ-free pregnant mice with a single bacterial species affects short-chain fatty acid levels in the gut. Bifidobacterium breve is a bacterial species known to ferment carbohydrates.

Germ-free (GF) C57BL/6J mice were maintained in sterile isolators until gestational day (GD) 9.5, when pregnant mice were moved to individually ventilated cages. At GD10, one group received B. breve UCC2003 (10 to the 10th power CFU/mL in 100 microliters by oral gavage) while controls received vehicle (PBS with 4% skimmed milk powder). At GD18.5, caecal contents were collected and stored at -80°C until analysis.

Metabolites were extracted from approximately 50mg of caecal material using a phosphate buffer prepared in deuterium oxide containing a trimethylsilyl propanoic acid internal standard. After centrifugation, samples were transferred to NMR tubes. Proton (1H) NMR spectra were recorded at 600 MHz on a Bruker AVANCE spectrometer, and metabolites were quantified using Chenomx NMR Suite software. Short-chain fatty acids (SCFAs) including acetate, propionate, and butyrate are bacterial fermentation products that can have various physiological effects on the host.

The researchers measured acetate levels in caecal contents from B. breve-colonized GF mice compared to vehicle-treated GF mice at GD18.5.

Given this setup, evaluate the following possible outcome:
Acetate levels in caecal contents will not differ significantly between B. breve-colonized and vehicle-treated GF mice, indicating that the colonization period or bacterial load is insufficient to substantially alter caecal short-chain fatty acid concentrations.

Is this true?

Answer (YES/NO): NO